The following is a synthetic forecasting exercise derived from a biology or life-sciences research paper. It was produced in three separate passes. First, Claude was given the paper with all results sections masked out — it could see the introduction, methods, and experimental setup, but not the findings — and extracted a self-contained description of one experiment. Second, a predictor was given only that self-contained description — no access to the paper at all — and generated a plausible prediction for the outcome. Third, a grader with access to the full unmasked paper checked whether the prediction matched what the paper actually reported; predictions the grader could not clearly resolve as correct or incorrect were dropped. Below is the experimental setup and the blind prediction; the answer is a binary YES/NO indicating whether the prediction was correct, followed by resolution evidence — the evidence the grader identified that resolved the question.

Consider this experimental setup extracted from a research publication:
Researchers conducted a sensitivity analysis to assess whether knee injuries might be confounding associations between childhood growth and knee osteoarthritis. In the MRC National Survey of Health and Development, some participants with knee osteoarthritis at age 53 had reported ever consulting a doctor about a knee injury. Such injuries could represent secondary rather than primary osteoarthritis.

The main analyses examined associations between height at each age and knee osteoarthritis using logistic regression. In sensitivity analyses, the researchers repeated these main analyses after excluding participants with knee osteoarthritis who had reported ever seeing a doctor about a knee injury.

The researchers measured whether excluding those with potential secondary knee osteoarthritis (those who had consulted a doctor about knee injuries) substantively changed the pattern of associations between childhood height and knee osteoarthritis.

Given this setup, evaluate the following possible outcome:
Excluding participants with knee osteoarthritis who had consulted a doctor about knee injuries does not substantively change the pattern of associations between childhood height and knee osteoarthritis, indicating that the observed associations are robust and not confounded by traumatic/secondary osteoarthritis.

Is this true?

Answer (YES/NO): YES